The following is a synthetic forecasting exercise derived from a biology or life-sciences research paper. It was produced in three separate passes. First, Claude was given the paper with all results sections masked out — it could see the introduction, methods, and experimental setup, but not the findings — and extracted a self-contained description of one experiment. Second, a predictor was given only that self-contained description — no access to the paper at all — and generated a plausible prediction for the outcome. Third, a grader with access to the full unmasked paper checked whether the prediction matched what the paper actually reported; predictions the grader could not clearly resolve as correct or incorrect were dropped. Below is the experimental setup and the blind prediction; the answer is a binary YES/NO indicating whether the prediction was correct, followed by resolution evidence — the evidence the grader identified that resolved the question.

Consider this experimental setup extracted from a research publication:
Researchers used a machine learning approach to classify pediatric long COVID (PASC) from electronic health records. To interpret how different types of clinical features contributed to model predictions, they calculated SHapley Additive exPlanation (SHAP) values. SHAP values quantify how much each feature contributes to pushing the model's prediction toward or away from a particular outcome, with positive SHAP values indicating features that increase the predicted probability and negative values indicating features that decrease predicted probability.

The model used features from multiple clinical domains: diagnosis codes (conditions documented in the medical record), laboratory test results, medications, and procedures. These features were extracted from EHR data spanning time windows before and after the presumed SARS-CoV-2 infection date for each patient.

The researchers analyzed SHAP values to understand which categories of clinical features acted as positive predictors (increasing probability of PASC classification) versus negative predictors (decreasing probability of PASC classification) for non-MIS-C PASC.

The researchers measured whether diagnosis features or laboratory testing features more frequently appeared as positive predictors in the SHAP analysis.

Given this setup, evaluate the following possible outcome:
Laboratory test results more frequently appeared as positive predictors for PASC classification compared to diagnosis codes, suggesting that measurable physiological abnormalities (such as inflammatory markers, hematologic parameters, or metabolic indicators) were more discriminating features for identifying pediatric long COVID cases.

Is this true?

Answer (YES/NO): NO